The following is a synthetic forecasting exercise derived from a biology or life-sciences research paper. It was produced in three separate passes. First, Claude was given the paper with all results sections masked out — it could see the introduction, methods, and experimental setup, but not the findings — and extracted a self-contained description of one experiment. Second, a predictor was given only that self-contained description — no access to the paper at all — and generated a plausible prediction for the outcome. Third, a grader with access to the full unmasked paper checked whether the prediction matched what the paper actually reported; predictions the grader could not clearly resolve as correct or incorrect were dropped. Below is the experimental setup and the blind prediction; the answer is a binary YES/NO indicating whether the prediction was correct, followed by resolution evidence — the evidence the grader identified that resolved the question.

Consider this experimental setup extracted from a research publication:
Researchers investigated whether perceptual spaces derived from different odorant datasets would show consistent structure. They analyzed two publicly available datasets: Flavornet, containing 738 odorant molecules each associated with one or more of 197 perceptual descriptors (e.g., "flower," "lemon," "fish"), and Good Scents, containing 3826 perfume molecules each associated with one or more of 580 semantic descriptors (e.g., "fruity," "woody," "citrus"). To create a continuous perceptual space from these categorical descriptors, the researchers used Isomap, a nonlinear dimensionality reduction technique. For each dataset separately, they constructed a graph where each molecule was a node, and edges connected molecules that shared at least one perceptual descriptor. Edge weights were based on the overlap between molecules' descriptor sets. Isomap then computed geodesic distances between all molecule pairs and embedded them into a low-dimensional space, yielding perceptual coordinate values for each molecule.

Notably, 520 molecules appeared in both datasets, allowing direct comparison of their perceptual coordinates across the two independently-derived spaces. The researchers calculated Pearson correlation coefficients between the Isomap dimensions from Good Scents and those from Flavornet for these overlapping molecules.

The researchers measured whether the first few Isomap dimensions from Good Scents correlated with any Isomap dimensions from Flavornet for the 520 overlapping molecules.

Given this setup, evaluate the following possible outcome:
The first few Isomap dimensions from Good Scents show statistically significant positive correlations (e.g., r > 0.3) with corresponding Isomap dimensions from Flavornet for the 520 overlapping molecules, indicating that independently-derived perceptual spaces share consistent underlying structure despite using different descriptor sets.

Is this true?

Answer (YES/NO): NO